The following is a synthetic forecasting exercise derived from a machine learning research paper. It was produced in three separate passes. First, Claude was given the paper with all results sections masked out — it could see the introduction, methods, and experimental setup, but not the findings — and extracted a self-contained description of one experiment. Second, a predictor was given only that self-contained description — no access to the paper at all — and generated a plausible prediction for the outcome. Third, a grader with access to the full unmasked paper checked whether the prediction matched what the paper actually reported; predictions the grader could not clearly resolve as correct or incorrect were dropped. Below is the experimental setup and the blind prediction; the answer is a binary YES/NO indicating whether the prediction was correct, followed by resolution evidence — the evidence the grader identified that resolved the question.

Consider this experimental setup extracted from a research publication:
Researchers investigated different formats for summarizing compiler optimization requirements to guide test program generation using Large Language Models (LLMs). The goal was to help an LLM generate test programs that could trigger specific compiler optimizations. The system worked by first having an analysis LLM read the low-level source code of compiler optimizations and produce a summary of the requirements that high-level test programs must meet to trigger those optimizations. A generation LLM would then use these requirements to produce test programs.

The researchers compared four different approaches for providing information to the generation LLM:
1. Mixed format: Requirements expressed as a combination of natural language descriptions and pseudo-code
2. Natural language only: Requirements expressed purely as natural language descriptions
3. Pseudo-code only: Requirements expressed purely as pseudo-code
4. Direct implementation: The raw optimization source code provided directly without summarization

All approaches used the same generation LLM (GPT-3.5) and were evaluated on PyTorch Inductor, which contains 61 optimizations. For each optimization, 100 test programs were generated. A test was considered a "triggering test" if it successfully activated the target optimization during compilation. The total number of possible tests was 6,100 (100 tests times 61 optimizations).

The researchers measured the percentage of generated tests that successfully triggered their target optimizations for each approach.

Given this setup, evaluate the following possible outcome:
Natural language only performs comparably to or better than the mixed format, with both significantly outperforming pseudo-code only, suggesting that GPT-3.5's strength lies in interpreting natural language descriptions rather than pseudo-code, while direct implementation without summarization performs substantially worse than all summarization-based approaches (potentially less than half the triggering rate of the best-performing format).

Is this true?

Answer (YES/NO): NO